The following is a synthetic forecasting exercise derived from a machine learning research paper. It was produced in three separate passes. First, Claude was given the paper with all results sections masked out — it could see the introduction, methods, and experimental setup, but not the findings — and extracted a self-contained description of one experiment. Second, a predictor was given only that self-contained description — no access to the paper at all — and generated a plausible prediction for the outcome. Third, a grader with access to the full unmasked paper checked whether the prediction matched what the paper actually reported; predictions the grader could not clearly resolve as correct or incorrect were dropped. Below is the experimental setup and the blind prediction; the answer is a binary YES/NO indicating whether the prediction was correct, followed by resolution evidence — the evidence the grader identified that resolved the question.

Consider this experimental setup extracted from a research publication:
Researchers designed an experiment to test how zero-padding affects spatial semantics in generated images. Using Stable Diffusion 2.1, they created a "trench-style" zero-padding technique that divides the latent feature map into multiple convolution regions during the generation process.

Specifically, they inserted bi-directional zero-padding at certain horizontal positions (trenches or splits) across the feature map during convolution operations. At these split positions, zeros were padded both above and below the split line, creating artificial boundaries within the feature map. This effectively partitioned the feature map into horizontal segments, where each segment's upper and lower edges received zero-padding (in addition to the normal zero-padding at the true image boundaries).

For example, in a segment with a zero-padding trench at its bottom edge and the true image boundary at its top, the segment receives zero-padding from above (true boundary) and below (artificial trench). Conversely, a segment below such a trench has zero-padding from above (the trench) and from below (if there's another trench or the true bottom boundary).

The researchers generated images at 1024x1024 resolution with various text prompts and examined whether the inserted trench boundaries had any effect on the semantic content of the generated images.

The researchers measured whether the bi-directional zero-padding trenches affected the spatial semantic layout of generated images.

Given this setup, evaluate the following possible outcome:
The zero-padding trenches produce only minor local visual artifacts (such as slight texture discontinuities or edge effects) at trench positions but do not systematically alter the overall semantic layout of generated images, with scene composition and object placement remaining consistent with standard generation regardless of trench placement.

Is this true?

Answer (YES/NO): NO